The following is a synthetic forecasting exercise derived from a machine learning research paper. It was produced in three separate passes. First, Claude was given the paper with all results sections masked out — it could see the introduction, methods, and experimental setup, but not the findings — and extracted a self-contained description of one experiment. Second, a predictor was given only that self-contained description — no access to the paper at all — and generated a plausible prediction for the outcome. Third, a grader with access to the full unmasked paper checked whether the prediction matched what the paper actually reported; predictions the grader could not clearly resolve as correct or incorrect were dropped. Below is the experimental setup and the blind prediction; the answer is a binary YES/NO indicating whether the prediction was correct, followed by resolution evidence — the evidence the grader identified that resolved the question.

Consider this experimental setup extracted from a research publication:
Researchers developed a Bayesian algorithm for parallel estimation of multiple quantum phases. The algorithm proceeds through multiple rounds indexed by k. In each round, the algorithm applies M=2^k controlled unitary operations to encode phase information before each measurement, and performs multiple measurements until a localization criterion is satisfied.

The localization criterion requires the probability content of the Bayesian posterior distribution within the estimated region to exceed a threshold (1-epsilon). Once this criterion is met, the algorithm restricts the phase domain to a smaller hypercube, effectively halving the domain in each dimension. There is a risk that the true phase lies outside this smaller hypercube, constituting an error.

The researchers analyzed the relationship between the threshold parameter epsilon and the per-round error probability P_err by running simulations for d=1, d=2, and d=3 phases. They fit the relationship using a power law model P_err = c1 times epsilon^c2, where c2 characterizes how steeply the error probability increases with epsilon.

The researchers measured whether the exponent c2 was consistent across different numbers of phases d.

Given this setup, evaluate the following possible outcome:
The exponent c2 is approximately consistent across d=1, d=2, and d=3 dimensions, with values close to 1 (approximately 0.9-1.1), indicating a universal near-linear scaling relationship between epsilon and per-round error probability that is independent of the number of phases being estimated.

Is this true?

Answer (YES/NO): YES